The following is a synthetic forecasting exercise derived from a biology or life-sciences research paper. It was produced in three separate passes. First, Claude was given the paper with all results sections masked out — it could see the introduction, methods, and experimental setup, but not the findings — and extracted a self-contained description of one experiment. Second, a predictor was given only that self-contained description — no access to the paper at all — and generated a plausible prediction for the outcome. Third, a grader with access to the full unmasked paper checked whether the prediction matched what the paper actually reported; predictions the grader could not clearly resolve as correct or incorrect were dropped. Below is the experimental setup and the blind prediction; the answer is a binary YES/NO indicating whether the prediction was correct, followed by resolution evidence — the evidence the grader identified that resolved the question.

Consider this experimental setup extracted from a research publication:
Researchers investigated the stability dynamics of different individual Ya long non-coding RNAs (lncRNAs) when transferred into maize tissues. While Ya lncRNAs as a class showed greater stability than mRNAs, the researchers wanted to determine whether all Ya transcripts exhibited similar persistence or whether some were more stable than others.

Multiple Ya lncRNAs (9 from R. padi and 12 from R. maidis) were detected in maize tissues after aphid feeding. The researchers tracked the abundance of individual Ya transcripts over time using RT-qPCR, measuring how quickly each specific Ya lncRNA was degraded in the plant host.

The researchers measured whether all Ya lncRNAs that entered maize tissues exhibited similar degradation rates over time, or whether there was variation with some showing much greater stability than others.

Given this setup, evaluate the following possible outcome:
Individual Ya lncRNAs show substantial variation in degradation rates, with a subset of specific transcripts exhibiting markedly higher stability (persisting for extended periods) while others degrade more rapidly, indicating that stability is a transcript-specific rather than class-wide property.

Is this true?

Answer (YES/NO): YES